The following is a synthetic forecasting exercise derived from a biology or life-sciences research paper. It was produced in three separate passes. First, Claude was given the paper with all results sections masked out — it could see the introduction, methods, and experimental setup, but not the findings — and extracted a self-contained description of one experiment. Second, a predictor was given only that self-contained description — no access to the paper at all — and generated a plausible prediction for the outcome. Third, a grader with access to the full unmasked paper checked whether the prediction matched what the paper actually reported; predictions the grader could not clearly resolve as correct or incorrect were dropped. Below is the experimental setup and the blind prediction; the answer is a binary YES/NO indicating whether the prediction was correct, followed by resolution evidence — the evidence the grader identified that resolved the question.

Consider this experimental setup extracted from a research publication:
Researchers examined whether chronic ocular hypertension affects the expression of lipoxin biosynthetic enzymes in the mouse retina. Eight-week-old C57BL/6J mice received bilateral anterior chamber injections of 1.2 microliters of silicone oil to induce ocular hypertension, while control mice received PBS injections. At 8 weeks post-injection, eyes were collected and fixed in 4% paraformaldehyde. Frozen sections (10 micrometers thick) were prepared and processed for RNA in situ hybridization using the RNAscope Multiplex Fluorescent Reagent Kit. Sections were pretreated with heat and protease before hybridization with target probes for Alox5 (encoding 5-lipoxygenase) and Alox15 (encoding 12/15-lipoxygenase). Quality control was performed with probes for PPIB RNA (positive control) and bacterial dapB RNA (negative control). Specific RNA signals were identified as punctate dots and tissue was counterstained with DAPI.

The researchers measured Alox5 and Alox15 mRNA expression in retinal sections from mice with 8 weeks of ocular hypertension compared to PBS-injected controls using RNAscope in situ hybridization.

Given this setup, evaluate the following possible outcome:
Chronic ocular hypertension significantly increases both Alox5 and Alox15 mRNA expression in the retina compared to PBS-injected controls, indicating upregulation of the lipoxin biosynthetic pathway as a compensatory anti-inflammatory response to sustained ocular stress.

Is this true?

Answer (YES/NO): NO